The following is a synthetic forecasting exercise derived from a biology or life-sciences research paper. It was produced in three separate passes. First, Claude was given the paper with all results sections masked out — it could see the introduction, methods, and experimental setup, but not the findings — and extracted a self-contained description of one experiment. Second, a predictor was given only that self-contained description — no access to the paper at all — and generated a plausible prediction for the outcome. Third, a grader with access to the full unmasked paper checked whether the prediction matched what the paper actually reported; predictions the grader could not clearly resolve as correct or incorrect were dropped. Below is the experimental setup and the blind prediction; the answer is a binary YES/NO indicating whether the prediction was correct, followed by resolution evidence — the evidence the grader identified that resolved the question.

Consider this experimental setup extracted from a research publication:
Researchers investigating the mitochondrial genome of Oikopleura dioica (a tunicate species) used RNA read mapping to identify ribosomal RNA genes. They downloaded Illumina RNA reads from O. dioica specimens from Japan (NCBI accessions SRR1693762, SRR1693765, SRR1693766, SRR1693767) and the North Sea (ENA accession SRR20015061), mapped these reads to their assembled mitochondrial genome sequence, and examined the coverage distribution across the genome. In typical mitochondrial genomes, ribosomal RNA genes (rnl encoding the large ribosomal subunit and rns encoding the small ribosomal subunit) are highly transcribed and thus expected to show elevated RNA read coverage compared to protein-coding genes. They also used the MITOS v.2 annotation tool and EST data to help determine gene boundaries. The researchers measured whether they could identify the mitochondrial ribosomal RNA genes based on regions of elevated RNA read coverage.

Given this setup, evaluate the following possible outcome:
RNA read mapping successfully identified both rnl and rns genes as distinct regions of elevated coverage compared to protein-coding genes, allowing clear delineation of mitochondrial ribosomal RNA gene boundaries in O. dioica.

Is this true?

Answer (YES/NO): NO